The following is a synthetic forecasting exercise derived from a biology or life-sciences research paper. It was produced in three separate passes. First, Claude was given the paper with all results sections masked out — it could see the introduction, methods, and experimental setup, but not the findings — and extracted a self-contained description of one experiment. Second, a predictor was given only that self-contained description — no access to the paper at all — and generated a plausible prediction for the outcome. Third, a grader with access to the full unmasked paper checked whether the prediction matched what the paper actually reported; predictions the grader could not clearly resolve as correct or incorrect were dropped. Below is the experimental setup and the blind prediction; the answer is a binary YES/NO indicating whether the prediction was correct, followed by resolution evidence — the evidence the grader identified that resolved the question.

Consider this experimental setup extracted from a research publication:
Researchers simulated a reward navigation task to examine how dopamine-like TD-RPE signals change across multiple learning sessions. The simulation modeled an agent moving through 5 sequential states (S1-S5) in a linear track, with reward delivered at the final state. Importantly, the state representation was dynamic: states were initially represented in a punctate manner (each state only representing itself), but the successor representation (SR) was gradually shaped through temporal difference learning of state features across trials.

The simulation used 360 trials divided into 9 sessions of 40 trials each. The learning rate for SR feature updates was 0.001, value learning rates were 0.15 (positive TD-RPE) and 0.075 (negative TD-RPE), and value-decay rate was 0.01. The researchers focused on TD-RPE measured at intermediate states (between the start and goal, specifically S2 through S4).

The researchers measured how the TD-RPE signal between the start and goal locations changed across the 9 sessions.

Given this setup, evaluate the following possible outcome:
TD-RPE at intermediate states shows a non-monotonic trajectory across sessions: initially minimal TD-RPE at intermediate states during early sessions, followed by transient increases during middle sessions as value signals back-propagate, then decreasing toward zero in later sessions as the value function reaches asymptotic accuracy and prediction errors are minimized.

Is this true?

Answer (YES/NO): NO